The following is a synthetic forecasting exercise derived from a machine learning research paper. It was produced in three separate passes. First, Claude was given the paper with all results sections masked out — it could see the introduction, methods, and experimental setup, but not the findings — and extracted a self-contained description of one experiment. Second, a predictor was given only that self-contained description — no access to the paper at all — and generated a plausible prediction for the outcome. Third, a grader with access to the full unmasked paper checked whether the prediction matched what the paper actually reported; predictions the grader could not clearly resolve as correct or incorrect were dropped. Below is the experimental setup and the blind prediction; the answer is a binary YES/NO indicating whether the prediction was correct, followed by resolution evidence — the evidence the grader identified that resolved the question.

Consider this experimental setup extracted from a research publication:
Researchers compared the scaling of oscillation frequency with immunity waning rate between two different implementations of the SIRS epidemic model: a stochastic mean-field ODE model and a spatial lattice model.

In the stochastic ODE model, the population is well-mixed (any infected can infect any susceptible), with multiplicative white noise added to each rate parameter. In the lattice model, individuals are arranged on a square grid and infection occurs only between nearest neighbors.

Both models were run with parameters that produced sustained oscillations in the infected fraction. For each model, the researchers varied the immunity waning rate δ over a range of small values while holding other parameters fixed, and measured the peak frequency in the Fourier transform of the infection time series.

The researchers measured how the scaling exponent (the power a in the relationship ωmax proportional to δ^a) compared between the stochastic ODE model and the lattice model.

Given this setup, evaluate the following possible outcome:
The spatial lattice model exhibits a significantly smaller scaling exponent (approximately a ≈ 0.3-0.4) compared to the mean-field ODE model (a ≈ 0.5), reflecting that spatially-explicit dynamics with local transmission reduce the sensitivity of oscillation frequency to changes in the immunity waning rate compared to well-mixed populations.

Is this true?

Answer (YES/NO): NO